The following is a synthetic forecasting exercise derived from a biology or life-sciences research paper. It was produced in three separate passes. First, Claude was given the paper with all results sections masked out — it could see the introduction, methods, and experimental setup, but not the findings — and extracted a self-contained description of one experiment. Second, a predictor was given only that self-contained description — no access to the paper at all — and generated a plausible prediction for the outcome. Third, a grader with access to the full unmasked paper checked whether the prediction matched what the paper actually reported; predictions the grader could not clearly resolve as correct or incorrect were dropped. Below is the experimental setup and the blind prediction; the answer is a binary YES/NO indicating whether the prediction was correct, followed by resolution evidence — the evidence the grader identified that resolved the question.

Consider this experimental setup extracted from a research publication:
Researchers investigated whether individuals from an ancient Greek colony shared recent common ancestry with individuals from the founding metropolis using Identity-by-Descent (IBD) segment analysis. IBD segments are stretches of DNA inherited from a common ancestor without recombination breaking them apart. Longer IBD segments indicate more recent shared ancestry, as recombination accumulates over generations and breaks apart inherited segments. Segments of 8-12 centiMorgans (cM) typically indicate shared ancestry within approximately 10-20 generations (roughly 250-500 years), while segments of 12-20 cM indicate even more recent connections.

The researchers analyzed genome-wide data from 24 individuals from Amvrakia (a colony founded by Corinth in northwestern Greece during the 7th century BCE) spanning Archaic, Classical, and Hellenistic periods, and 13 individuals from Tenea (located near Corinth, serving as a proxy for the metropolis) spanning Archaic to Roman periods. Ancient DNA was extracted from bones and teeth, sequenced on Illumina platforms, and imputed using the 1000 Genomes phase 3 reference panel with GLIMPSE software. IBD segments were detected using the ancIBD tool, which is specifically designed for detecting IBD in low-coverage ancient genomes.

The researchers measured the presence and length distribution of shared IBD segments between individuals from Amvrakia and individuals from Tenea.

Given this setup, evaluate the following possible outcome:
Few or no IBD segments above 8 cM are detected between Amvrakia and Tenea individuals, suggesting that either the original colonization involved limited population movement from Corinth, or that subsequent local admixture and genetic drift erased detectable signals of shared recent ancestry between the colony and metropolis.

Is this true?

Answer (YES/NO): NO